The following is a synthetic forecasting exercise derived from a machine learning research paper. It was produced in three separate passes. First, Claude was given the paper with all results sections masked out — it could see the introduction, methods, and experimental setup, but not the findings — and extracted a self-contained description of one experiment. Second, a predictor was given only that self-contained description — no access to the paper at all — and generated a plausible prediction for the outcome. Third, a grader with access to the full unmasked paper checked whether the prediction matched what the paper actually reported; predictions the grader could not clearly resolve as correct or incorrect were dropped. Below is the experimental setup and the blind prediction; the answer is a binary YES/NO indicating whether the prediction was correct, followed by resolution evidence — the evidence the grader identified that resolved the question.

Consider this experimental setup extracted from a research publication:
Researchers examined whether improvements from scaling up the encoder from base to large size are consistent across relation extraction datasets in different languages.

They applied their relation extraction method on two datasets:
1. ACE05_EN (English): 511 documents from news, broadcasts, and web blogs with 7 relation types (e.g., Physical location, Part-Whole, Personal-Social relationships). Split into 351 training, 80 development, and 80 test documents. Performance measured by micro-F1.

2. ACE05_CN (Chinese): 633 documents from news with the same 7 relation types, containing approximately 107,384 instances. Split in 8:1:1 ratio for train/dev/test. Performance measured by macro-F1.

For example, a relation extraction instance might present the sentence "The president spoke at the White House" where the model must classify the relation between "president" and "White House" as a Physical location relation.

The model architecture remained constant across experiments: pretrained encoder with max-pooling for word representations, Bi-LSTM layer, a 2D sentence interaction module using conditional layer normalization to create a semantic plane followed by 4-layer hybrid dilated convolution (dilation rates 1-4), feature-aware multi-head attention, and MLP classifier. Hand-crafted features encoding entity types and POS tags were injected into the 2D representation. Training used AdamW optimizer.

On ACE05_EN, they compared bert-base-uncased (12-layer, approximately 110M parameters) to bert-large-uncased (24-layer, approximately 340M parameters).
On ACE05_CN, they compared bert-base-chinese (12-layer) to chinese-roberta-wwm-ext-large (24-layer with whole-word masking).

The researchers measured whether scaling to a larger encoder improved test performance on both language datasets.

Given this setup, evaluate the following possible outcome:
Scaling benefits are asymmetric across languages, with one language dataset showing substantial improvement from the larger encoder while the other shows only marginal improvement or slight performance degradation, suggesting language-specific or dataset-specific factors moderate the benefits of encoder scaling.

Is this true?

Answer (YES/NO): YES